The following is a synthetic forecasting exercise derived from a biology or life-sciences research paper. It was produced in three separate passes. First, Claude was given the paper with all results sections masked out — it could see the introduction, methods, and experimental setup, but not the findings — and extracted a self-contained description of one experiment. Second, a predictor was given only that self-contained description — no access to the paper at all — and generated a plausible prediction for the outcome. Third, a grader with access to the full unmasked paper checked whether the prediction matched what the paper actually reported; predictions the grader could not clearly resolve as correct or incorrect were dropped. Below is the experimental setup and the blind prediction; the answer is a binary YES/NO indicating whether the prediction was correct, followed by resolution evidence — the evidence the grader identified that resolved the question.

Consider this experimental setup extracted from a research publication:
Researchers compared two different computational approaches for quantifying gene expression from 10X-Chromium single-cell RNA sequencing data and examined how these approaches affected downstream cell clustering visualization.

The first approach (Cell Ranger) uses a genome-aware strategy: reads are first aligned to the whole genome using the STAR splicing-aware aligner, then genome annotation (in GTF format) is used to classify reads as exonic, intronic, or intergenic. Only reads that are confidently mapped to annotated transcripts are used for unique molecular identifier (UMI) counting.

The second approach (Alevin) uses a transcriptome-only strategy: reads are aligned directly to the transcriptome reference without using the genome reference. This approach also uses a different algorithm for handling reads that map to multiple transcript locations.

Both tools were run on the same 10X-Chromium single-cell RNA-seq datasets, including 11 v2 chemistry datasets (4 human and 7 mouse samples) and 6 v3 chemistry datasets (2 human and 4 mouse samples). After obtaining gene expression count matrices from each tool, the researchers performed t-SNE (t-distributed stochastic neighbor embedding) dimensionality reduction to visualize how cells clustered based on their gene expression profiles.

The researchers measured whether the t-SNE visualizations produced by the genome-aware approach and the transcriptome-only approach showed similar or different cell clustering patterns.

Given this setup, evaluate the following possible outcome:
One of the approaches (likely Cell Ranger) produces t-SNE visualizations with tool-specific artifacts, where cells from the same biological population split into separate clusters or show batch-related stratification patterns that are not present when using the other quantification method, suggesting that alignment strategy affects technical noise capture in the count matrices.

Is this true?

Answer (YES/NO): NO